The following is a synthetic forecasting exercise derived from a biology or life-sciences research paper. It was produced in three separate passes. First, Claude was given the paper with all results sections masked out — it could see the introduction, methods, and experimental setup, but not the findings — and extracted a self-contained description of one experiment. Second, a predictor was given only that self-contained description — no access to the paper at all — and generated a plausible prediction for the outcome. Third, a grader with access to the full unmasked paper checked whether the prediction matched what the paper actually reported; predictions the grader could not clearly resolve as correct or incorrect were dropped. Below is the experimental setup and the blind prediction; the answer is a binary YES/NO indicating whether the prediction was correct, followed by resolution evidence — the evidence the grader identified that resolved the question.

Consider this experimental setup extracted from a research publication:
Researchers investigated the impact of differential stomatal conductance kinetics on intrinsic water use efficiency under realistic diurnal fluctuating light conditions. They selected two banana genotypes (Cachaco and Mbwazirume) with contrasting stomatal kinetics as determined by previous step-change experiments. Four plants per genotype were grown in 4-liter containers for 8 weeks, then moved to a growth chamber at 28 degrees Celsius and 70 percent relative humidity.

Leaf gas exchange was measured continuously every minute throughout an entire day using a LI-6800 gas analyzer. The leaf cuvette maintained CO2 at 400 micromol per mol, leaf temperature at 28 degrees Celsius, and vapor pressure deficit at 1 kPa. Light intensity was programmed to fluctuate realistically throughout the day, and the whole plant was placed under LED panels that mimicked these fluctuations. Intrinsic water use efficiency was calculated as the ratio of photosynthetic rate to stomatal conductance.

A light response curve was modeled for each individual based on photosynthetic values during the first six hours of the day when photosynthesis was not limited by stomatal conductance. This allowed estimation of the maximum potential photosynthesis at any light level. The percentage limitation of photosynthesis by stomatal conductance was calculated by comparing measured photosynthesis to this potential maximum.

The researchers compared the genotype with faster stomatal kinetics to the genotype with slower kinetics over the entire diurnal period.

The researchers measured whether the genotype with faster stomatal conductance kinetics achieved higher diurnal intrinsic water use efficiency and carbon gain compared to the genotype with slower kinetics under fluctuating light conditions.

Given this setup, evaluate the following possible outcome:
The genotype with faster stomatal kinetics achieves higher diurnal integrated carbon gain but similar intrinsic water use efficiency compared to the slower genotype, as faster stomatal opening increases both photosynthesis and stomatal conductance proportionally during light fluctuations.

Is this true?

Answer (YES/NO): NO